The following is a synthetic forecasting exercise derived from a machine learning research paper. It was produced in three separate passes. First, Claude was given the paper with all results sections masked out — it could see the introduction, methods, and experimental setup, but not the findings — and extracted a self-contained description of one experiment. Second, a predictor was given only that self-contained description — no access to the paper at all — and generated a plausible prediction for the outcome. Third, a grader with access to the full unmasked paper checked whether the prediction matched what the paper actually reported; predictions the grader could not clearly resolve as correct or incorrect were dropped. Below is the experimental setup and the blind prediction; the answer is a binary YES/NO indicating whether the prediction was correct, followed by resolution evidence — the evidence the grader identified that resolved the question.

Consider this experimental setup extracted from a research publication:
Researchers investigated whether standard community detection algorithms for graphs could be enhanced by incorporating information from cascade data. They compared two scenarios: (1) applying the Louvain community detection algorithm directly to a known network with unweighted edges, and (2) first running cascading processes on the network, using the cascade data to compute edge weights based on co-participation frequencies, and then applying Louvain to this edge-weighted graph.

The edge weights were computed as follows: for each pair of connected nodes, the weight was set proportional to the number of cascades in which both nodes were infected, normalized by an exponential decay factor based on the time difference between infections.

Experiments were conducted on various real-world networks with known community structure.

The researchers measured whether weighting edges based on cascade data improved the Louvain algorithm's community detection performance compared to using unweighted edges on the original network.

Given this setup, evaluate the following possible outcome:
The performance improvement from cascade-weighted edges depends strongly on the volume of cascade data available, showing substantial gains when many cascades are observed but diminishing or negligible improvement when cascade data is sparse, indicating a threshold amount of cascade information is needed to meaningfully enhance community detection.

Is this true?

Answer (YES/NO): NO